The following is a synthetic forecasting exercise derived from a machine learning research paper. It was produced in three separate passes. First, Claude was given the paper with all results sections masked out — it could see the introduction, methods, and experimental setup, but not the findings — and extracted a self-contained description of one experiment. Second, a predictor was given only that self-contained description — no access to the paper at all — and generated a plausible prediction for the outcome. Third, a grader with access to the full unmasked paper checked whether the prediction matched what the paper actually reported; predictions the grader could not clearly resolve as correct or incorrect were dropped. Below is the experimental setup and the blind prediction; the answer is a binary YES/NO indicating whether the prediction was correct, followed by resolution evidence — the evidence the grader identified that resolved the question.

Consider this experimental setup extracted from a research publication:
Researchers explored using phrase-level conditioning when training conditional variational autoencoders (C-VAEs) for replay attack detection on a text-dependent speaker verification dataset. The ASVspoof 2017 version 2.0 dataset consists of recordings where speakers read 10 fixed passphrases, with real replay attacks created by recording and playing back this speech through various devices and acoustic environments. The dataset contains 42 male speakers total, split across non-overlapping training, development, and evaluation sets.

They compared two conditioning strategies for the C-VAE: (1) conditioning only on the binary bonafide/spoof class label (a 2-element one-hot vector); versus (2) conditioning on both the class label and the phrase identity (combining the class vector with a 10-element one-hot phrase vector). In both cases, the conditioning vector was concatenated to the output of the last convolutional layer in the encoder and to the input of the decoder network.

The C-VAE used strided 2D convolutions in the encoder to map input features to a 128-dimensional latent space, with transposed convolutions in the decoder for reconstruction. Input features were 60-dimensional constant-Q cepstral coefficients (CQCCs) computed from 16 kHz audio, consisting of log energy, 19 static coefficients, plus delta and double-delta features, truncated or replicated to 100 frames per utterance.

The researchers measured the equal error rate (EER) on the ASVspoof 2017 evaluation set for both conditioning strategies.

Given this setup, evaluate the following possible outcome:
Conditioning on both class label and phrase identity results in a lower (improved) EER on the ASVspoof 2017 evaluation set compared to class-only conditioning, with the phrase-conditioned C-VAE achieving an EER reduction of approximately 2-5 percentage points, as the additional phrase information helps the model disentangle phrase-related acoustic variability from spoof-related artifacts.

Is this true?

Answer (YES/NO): NO